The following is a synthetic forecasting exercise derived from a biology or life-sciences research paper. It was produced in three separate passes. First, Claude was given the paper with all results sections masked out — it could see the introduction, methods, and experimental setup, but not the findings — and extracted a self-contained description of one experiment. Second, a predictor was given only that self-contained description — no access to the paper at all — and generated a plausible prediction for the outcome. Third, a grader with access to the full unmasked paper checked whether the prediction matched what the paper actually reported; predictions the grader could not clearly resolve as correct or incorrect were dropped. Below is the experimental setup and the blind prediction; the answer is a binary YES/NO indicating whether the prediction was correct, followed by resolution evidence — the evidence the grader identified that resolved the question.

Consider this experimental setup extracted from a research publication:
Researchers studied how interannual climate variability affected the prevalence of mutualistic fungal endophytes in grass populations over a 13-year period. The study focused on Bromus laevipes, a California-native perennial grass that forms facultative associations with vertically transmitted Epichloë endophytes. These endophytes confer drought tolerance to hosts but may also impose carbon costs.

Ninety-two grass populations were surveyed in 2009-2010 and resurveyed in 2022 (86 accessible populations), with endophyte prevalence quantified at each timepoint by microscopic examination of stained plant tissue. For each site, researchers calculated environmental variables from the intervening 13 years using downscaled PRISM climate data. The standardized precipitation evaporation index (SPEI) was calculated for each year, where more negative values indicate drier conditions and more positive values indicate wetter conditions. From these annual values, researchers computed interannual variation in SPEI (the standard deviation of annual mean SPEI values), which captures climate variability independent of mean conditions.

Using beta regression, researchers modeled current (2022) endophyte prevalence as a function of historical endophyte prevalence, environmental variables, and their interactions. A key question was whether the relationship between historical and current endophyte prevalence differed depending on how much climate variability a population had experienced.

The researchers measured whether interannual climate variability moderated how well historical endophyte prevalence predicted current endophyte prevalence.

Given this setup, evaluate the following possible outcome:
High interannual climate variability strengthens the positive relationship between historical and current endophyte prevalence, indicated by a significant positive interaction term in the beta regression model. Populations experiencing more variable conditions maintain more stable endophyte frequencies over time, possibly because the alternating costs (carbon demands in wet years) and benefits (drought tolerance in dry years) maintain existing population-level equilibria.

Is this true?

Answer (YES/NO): NO